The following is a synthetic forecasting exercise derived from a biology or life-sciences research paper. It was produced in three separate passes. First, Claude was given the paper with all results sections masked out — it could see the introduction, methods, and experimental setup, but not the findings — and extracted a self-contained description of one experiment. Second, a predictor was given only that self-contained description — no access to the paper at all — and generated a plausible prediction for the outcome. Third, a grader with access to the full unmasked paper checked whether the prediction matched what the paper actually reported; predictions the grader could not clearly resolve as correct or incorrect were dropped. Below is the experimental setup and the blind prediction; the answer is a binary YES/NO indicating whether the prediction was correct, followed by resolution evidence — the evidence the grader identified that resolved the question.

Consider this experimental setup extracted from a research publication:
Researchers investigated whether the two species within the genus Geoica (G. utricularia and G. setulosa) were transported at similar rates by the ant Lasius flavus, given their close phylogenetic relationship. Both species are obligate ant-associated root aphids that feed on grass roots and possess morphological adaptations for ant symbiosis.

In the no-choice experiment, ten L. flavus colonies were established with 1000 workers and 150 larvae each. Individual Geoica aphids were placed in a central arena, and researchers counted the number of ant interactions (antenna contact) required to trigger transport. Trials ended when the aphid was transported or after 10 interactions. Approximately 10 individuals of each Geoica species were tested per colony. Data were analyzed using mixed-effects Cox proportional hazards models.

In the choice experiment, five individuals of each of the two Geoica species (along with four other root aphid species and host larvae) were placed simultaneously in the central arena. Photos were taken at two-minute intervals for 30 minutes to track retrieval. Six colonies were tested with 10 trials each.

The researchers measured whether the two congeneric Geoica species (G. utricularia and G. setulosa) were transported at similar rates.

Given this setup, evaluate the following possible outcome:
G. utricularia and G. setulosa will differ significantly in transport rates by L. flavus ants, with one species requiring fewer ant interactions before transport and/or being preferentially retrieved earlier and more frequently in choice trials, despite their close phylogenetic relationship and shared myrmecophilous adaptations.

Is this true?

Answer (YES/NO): YES